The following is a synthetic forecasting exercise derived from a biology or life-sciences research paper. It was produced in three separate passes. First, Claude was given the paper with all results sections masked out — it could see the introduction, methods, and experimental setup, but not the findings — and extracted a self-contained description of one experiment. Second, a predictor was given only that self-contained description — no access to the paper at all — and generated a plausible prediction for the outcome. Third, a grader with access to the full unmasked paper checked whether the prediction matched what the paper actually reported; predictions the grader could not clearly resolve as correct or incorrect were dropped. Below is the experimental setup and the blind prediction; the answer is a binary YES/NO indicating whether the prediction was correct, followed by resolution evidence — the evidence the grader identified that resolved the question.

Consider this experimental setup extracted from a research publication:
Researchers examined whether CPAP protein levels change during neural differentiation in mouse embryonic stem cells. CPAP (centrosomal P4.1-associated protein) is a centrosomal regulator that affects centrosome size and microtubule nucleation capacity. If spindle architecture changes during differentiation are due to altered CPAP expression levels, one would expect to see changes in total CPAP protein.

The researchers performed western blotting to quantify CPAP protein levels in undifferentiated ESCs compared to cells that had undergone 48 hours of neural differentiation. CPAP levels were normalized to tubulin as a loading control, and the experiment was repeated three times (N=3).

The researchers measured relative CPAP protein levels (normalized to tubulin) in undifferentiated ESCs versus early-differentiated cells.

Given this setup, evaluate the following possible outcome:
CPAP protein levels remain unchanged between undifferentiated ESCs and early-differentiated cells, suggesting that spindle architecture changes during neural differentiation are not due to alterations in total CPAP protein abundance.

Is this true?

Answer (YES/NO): YES